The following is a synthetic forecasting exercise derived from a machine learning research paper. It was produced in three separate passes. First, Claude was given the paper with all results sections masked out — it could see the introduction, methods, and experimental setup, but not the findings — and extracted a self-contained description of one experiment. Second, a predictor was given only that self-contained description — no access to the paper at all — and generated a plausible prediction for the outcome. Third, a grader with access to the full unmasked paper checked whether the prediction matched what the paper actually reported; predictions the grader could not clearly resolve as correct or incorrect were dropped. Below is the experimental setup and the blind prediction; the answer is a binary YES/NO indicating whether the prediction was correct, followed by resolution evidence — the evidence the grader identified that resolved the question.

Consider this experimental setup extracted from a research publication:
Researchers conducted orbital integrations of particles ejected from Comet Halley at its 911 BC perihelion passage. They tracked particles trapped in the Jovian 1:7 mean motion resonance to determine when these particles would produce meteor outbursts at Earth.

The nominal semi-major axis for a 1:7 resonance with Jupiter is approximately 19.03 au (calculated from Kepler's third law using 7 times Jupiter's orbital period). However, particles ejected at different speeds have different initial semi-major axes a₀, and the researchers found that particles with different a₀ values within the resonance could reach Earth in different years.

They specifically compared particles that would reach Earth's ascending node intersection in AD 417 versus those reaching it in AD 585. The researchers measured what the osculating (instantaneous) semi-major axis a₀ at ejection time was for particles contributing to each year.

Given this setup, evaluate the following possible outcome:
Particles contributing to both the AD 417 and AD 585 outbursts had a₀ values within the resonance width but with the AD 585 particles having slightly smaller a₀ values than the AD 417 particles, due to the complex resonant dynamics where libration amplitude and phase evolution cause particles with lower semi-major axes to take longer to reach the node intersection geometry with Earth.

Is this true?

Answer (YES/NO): NO